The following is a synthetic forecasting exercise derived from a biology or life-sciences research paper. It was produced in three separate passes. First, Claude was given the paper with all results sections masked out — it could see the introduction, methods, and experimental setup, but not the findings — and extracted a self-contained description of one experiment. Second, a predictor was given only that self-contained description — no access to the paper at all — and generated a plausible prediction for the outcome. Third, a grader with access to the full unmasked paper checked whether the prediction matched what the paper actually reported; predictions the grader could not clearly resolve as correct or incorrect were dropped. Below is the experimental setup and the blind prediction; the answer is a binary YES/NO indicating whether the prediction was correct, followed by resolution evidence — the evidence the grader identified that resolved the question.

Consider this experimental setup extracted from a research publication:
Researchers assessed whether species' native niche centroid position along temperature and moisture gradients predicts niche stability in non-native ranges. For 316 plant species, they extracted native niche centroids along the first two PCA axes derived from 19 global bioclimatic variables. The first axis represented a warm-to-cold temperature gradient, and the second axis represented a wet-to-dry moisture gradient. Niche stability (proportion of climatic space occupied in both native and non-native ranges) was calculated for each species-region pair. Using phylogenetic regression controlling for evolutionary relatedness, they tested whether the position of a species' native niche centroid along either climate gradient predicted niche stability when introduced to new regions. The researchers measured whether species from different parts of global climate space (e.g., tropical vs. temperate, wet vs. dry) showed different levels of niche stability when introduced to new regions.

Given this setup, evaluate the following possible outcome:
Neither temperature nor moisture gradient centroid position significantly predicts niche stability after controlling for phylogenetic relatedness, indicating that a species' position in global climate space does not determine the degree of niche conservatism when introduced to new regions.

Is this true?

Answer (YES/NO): NO